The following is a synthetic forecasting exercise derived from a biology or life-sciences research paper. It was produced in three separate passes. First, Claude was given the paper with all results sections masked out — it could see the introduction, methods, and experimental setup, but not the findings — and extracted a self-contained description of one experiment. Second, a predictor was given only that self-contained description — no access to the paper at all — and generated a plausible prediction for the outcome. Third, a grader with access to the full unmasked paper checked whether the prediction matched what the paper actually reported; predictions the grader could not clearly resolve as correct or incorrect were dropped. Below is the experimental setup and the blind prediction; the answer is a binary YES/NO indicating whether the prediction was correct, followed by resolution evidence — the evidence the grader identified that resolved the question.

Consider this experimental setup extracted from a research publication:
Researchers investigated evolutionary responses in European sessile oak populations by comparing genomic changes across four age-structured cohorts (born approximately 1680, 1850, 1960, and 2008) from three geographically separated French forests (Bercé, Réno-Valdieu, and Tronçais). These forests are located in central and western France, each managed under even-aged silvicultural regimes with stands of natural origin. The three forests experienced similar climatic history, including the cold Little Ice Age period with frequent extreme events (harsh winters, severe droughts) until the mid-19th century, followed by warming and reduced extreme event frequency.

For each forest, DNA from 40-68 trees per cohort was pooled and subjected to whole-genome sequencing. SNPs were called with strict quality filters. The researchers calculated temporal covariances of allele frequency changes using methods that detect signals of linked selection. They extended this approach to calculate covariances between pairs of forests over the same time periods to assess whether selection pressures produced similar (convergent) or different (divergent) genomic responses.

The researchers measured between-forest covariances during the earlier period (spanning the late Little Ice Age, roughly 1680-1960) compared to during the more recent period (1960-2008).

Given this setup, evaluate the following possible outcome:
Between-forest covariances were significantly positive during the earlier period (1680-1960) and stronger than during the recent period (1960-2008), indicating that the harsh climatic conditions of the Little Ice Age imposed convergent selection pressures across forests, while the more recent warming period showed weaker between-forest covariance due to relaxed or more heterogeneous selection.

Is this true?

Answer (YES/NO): YES